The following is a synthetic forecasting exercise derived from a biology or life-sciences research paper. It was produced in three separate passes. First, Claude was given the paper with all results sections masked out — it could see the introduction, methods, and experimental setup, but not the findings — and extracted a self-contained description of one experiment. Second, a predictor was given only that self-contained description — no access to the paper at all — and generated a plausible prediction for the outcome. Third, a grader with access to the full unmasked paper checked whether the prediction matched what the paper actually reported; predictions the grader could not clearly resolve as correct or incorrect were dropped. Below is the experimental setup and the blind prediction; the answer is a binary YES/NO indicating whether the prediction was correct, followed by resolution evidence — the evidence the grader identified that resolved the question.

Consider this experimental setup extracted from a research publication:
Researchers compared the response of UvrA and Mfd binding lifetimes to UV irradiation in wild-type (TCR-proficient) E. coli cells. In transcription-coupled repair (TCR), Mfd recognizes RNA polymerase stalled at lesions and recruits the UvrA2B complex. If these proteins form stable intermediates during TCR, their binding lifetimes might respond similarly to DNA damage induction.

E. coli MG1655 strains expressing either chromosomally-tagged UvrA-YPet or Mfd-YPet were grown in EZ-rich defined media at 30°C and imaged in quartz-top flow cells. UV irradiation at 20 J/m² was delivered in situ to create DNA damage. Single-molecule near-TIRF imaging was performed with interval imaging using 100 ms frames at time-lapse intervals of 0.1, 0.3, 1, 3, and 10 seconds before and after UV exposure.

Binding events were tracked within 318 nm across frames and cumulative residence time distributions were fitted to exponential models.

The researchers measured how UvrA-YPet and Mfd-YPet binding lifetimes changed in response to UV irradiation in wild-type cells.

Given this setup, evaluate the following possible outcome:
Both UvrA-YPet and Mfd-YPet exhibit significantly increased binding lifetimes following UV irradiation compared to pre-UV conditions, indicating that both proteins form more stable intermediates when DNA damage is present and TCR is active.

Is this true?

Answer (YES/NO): NO